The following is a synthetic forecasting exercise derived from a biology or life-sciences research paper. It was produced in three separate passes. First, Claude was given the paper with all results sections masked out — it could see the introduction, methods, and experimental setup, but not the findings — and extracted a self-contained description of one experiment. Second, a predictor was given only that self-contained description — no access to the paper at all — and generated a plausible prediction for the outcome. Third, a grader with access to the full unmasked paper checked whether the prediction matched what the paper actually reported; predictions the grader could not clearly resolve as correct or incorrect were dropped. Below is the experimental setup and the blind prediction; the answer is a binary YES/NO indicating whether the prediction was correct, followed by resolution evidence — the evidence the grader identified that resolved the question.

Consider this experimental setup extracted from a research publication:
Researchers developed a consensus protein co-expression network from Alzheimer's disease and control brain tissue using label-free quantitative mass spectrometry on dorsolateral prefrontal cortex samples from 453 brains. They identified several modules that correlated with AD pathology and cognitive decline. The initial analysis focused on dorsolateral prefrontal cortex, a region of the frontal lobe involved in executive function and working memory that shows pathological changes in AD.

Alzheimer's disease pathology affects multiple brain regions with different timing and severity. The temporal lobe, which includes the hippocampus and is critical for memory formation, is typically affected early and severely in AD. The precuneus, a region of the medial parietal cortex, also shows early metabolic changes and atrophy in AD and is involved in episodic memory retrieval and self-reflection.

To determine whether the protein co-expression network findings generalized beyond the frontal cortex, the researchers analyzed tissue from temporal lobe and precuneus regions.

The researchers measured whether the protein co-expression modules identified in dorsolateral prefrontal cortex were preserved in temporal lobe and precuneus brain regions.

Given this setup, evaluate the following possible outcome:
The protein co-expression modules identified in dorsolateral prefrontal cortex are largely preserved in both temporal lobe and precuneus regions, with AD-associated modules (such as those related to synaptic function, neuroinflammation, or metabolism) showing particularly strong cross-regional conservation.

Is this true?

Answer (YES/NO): YES